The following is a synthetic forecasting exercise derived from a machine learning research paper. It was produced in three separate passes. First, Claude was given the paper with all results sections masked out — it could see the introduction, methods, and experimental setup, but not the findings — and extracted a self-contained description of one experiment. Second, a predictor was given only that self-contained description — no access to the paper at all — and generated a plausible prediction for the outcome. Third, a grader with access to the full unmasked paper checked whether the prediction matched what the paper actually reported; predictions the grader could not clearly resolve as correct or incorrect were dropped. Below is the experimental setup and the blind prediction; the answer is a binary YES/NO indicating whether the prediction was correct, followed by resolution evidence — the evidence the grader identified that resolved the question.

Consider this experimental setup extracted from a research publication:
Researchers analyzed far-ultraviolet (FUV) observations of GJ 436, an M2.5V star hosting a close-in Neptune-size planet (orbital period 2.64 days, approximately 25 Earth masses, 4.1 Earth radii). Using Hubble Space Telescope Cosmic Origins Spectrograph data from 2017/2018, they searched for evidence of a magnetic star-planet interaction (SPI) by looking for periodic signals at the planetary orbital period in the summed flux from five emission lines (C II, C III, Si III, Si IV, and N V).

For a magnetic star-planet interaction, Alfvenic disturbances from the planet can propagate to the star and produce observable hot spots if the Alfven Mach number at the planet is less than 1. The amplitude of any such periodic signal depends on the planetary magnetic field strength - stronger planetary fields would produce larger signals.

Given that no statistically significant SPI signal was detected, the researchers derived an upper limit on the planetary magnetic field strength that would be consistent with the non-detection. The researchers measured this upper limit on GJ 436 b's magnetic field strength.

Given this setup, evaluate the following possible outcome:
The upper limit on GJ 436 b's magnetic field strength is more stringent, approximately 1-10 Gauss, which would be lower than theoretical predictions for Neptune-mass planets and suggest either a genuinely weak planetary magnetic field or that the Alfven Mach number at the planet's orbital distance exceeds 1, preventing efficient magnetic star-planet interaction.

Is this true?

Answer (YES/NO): YES